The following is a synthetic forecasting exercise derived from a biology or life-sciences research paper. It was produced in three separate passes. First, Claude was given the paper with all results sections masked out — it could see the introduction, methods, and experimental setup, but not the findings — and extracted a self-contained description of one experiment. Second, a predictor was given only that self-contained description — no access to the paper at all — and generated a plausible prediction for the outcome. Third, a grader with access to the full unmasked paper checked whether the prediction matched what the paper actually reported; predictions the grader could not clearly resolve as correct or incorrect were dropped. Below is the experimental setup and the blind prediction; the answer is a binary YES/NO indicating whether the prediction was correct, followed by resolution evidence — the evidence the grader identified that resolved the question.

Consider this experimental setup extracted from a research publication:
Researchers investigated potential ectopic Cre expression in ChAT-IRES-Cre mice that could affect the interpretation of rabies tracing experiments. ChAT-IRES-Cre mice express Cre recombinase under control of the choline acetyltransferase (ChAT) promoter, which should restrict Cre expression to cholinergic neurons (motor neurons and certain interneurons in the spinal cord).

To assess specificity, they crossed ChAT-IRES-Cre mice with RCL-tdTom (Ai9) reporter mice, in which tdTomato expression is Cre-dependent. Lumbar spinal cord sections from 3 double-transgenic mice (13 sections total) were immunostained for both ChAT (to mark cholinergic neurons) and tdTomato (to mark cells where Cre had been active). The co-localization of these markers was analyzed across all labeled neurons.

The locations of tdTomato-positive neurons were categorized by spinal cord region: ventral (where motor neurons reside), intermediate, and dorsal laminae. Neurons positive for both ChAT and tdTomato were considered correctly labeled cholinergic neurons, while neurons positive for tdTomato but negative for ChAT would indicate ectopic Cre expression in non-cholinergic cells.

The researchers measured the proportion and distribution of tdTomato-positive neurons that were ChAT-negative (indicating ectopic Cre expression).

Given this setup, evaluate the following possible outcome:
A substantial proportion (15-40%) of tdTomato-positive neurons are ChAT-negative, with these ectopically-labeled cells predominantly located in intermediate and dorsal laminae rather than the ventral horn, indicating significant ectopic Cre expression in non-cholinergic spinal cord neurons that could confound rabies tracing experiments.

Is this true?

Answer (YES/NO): NO